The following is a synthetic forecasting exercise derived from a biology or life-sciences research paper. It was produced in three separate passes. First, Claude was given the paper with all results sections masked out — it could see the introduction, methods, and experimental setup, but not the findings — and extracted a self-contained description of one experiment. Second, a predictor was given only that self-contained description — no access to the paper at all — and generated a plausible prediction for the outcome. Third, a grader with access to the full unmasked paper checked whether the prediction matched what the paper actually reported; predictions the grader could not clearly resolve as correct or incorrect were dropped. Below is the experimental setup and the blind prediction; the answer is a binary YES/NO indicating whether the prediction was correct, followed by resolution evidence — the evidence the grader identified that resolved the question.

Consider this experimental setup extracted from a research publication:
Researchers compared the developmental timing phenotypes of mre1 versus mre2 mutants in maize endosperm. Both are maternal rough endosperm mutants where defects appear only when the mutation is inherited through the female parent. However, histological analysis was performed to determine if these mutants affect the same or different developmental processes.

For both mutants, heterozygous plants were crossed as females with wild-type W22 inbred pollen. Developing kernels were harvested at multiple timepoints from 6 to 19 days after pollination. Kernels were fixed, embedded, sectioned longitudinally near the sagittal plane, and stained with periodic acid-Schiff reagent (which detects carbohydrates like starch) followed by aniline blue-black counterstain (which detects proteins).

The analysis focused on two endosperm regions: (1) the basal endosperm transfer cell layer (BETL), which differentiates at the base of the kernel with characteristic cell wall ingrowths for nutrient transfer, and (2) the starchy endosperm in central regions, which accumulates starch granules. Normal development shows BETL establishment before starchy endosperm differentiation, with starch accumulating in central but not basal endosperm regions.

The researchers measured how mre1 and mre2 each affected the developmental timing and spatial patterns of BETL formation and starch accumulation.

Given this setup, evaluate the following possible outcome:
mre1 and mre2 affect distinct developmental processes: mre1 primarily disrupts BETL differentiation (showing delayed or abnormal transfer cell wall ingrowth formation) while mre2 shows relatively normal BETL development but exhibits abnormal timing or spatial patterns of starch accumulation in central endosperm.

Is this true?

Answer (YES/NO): NO